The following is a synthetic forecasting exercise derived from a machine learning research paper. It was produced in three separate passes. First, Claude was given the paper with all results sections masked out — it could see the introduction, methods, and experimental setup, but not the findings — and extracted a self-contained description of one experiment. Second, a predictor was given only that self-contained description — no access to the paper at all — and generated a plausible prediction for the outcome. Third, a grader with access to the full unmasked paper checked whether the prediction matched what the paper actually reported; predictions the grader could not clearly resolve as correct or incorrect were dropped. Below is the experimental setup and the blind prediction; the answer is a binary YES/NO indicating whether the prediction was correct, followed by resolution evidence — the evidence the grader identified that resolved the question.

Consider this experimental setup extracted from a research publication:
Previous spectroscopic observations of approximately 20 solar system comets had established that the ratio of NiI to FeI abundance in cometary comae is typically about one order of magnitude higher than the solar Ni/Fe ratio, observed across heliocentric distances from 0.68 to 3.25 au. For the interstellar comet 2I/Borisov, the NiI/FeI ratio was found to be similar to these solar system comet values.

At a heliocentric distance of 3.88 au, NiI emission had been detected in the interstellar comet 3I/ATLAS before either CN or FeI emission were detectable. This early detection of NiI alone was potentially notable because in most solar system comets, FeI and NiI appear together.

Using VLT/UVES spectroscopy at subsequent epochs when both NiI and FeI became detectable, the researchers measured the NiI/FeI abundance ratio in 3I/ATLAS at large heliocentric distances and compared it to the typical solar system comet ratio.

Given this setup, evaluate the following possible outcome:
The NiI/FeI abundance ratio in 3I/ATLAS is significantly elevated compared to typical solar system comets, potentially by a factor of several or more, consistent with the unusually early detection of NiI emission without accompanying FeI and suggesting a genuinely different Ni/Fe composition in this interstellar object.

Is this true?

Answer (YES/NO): NO